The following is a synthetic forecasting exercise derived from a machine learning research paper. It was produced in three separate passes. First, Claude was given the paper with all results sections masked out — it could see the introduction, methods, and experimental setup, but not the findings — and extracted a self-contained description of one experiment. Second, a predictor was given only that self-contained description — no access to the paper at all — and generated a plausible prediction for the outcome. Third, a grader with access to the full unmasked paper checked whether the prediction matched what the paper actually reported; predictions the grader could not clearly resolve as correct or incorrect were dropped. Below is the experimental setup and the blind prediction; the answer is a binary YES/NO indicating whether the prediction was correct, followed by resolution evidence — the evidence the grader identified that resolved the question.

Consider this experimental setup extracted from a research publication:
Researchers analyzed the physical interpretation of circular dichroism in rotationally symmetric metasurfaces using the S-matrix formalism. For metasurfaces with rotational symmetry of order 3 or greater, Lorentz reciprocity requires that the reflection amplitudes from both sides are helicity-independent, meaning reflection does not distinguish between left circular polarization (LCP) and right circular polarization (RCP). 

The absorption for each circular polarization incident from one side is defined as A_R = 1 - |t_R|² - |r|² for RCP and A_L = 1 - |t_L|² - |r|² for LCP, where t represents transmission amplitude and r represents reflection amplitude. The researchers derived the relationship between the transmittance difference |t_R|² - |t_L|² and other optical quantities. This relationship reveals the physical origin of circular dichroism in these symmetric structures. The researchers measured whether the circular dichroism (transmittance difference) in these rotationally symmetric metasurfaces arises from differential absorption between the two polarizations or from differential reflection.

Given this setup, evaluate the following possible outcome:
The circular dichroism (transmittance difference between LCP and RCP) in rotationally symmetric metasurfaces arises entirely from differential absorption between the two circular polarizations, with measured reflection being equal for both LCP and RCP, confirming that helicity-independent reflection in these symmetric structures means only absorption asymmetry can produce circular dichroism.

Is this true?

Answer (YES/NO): YES